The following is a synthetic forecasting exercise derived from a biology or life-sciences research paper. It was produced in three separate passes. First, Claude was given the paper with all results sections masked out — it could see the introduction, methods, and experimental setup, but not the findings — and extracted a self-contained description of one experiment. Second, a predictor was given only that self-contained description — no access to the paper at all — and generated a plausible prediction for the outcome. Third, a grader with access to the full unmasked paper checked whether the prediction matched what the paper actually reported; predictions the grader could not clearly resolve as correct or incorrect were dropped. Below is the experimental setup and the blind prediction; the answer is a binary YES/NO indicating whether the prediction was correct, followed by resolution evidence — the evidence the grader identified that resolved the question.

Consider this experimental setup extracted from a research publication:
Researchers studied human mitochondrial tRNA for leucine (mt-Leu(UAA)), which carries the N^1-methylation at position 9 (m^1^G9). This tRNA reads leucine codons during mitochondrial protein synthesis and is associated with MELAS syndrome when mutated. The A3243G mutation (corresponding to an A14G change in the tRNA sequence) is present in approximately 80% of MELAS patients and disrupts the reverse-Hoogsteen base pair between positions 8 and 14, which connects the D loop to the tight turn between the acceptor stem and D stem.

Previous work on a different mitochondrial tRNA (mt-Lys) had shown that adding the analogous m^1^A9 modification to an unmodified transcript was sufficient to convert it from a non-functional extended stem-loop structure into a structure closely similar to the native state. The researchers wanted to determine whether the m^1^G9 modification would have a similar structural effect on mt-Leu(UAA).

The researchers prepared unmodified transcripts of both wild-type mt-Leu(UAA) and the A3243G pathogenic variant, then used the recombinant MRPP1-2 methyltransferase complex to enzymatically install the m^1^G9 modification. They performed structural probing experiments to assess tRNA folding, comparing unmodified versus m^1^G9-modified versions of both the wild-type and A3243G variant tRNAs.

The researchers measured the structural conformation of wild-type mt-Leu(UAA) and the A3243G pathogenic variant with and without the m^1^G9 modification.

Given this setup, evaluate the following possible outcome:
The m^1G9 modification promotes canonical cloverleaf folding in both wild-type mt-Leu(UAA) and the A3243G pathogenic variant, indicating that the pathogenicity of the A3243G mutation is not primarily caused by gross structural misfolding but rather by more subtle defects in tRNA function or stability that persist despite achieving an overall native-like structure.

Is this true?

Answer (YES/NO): NO